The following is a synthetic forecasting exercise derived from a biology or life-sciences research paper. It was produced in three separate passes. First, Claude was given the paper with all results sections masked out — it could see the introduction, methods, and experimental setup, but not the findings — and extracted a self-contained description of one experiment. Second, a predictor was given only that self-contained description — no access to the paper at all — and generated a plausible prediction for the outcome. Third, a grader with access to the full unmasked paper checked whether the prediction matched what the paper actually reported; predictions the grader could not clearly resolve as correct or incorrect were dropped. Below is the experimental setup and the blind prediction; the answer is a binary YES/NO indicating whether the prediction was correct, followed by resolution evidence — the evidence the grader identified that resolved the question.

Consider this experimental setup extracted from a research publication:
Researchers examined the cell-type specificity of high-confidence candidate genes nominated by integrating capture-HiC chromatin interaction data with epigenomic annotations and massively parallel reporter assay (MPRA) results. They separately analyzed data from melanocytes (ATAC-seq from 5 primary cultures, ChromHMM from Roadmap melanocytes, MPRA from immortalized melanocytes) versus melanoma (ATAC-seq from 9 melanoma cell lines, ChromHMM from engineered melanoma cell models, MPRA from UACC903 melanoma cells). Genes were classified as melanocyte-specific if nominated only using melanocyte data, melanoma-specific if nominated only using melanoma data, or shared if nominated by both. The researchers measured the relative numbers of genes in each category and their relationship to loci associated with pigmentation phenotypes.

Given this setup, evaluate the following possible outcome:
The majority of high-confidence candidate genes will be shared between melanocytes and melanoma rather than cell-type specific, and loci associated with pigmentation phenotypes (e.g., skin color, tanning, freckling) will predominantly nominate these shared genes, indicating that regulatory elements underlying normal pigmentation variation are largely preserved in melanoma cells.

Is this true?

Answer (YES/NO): NO